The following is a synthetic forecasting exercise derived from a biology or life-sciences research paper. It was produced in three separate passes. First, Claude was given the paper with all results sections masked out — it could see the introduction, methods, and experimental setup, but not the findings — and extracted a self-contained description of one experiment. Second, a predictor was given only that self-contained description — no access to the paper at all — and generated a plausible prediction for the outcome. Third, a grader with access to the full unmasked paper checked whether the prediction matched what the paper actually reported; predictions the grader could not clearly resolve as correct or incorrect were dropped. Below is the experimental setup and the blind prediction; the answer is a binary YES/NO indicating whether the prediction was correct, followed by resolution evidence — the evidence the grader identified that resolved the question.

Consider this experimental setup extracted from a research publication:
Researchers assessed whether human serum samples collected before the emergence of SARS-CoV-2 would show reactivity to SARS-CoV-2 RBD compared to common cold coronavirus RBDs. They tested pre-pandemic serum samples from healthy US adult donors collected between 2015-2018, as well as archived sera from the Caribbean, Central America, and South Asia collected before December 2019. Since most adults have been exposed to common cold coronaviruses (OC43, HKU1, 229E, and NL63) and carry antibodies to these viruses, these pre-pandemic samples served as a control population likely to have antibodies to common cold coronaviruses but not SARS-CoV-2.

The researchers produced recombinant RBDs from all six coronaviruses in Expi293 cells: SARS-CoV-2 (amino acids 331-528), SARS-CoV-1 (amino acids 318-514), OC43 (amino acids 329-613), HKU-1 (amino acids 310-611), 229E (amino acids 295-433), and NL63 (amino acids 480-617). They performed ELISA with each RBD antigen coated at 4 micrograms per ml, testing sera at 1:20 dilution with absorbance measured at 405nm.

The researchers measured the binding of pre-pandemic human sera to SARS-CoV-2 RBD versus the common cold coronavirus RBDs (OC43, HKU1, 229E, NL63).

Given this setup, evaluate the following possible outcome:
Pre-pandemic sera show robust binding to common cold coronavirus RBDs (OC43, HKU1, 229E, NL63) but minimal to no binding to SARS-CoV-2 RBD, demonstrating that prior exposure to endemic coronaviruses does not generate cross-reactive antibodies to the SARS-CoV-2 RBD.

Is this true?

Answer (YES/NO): YES